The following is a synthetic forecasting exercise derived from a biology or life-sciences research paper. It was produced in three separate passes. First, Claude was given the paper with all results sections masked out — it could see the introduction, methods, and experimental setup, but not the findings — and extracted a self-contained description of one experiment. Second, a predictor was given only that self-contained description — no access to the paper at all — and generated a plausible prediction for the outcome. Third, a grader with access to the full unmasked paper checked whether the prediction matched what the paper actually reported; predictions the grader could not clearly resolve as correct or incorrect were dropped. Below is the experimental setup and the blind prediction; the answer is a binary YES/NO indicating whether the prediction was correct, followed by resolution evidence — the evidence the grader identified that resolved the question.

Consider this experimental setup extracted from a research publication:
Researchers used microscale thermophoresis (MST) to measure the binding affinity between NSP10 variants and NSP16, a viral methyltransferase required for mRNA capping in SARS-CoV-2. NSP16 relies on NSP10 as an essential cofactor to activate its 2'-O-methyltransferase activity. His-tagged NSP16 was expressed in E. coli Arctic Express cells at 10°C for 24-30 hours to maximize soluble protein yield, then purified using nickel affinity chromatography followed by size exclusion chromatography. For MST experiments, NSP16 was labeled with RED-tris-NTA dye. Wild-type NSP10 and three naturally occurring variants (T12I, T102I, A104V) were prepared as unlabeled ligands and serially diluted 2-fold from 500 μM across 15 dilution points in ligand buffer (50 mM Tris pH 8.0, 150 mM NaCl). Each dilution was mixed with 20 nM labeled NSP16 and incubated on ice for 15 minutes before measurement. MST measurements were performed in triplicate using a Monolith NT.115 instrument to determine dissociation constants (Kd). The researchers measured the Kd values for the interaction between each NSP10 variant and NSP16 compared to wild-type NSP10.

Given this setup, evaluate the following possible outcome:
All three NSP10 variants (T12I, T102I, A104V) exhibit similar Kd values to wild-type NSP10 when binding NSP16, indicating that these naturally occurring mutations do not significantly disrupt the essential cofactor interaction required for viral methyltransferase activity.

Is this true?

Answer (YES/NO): NO